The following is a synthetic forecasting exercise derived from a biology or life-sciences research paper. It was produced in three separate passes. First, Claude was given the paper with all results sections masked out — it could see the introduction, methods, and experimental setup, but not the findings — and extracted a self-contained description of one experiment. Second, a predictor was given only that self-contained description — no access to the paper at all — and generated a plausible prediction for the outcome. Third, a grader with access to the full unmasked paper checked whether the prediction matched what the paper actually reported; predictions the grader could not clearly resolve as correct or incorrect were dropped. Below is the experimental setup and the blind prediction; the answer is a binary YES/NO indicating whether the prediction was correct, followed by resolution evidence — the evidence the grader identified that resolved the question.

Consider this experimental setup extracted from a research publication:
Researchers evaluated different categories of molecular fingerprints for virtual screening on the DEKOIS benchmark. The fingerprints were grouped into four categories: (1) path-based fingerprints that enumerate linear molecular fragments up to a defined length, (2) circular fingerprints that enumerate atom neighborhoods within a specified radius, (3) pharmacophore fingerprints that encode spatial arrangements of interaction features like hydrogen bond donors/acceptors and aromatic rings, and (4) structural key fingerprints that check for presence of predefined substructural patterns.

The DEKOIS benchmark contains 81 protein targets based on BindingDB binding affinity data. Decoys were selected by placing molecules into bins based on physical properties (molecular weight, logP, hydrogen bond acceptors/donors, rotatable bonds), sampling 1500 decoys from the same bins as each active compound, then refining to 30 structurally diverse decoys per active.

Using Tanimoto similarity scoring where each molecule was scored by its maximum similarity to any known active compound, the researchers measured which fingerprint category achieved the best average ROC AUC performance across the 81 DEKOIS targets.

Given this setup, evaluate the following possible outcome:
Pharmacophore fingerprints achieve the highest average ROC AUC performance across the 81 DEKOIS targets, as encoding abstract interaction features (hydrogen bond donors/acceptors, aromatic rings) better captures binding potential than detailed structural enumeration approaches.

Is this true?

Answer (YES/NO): NO